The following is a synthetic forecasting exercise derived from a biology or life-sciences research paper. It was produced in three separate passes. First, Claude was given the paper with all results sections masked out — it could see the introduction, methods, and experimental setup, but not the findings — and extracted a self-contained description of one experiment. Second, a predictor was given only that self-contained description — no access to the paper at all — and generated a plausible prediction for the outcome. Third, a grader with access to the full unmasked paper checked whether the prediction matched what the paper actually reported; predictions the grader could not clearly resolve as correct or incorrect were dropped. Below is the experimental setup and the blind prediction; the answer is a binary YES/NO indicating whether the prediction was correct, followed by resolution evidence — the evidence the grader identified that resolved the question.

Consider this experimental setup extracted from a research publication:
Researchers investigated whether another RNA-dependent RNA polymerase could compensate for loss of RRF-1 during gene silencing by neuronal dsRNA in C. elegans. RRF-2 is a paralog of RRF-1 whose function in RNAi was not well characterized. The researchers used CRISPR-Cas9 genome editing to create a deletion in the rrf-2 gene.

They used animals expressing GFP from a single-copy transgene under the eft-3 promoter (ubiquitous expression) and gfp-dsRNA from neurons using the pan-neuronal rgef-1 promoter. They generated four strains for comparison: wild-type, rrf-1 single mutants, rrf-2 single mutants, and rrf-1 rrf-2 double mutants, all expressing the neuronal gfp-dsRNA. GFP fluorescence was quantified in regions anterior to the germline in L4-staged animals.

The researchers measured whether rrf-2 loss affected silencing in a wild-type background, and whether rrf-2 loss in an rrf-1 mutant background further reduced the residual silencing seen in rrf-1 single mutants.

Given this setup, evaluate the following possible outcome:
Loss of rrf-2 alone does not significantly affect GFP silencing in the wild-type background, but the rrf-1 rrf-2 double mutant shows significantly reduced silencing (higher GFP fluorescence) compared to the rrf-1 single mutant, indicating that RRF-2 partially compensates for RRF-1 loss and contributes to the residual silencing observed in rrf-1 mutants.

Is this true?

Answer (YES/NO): NO